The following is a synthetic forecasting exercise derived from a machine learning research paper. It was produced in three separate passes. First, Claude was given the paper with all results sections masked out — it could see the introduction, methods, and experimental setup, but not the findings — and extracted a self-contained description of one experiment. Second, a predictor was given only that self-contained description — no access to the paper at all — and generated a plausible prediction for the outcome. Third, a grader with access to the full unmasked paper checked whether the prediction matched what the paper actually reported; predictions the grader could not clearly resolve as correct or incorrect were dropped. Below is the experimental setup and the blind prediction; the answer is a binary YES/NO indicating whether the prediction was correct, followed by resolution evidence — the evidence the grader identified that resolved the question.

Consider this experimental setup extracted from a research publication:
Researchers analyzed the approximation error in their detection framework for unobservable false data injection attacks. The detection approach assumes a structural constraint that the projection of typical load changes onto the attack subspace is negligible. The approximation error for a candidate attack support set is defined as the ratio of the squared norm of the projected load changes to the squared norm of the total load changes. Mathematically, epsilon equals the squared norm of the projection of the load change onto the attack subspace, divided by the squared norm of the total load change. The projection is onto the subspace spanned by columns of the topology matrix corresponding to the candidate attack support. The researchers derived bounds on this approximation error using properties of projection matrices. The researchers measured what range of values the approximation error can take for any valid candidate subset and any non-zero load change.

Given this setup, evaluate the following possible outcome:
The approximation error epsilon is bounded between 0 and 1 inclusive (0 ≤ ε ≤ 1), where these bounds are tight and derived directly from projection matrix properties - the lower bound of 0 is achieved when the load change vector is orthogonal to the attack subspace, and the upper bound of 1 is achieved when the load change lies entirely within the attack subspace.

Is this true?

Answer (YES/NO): NO